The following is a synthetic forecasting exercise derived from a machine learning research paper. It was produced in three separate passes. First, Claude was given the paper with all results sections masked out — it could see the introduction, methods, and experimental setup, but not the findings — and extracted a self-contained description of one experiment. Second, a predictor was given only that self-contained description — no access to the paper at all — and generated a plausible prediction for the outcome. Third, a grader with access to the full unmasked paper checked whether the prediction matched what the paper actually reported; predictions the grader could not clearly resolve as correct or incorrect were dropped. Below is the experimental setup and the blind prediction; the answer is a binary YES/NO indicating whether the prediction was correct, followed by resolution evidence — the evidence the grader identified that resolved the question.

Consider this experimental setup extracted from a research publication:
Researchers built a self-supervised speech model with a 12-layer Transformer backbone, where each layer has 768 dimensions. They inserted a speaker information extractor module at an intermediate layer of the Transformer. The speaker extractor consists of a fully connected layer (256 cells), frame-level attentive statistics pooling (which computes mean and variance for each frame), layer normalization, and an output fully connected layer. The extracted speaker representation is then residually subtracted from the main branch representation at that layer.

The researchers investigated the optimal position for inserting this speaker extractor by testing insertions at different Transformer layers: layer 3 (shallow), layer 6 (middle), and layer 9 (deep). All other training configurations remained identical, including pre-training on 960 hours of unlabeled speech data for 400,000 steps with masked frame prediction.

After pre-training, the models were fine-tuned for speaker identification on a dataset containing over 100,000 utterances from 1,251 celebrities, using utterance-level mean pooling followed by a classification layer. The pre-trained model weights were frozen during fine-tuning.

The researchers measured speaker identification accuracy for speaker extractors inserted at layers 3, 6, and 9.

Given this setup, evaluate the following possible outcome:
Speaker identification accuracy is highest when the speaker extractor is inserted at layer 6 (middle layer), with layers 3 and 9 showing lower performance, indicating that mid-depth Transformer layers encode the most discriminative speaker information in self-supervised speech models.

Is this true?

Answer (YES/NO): NO